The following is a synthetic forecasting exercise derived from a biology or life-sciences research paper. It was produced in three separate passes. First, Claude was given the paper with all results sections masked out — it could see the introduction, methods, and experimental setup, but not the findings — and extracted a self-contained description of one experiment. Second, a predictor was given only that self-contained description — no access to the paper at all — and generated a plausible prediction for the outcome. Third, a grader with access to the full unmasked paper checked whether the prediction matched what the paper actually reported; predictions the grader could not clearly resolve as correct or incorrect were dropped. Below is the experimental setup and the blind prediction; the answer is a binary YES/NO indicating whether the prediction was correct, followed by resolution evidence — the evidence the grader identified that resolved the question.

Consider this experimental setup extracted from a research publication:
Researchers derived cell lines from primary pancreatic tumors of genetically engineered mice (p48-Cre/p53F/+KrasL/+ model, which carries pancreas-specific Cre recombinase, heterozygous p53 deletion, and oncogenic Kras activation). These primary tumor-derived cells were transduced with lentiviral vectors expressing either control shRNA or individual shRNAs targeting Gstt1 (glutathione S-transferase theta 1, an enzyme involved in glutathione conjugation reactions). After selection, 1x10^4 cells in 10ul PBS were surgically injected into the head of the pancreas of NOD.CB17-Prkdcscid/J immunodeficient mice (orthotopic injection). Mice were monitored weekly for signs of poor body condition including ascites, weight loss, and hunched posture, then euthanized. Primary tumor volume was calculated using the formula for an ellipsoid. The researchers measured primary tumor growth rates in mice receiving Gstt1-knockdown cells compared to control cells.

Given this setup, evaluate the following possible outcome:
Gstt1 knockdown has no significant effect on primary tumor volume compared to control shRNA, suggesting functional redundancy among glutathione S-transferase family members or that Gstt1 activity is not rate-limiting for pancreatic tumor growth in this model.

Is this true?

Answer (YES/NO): YES